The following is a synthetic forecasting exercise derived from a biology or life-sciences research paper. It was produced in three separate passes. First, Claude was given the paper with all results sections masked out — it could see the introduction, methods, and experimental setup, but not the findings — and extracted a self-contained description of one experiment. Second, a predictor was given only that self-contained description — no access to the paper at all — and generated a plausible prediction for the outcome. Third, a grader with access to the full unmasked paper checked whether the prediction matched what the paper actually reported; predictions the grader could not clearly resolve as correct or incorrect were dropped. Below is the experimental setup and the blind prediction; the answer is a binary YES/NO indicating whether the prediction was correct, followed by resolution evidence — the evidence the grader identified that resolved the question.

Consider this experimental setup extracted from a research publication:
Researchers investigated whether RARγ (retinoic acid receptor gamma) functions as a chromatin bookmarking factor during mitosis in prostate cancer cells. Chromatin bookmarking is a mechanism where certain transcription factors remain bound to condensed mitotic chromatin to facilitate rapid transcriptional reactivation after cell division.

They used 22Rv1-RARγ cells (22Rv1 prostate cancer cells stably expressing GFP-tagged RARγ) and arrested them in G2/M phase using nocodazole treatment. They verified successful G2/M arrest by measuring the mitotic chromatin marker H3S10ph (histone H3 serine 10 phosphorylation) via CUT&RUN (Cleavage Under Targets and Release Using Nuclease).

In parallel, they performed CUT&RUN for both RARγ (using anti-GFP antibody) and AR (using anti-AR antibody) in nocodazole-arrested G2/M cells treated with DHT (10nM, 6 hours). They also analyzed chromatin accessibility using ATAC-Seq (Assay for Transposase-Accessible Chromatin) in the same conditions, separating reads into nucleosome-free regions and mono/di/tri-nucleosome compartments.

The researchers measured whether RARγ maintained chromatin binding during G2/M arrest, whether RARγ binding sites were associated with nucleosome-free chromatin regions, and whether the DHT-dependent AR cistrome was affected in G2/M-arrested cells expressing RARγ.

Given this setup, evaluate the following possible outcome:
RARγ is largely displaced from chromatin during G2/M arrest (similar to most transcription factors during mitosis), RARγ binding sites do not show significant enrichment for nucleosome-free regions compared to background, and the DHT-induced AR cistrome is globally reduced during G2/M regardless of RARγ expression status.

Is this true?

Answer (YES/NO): NO